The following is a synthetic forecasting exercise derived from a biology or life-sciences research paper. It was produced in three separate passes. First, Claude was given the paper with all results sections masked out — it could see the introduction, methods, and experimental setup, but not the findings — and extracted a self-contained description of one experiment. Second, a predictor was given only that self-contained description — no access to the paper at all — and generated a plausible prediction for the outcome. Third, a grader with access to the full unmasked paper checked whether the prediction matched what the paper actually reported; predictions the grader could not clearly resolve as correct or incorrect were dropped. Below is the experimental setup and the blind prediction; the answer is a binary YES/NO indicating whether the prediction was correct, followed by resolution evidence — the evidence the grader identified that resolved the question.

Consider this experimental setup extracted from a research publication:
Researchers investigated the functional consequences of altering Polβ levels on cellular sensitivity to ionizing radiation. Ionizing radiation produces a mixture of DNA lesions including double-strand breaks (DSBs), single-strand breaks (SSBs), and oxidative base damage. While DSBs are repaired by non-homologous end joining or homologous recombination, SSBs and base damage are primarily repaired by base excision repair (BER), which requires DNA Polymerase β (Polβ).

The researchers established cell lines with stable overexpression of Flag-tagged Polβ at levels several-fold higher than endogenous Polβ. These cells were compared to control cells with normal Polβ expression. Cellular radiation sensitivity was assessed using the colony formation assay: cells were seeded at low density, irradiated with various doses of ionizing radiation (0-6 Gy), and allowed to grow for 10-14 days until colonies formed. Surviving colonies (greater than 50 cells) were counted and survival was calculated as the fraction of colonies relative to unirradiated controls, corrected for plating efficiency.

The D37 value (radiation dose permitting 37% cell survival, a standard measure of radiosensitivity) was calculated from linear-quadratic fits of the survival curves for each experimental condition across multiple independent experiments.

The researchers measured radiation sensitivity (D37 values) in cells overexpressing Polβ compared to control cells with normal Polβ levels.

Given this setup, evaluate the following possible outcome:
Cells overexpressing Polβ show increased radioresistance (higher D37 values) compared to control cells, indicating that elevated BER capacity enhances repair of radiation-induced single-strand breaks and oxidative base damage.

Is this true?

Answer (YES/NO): NO